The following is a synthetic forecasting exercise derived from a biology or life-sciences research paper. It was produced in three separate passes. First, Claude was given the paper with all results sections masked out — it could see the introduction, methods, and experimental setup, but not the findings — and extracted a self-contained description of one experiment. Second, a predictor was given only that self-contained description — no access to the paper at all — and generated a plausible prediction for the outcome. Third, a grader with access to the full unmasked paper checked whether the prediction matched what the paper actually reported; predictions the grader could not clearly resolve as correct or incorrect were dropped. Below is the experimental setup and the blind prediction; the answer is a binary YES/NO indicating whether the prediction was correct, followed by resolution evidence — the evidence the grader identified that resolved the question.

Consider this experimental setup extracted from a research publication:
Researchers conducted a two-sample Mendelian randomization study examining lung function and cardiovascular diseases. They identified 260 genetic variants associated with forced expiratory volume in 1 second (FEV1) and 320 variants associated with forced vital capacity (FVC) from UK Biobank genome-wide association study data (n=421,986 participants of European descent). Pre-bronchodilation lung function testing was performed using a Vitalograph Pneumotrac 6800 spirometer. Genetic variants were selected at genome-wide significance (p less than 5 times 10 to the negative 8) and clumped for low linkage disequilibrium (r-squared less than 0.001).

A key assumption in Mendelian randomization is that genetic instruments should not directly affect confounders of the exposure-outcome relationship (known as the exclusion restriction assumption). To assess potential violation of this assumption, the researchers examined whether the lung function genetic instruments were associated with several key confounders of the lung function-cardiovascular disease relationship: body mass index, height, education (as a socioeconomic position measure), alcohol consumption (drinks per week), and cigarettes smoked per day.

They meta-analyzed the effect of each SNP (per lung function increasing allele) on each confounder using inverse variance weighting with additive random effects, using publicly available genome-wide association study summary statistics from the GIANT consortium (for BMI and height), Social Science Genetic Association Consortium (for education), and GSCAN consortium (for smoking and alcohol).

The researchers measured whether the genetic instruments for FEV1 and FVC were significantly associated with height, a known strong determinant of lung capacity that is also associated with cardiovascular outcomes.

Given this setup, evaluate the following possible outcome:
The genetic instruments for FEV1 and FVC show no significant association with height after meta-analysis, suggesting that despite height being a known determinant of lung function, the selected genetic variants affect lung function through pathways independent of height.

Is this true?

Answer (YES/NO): NO